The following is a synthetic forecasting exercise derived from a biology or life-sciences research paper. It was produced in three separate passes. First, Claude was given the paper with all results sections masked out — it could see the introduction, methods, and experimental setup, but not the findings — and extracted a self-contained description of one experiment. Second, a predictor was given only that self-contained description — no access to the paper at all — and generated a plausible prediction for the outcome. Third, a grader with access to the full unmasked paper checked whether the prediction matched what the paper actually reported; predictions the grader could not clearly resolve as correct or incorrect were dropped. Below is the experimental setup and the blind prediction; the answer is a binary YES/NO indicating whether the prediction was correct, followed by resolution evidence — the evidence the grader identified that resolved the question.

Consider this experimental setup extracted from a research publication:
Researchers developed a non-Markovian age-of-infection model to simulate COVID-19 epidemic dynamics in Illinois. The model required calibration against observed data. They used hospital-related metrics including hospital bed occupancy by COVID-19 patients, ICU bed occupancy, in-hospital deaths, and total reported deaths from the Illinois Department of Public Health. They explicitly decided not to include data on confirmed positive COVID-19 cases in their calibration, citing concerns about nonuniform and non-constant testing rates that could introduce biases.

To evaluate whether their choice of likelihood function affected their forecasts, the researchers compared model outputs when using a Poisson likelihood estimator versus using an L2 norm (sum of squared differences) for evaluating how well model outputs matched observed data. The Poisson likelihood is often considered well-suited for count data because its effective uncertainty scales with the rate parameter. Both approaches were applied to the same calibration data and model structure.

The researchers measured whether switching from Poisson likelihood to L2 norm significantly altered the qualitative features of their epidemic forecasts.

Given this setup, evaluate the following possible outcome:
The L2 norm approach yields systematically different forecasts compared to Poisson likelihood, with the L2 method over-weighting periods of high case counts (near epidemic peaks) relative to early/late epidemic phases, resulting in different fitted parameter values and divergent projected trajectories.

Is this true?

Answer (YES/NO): NO